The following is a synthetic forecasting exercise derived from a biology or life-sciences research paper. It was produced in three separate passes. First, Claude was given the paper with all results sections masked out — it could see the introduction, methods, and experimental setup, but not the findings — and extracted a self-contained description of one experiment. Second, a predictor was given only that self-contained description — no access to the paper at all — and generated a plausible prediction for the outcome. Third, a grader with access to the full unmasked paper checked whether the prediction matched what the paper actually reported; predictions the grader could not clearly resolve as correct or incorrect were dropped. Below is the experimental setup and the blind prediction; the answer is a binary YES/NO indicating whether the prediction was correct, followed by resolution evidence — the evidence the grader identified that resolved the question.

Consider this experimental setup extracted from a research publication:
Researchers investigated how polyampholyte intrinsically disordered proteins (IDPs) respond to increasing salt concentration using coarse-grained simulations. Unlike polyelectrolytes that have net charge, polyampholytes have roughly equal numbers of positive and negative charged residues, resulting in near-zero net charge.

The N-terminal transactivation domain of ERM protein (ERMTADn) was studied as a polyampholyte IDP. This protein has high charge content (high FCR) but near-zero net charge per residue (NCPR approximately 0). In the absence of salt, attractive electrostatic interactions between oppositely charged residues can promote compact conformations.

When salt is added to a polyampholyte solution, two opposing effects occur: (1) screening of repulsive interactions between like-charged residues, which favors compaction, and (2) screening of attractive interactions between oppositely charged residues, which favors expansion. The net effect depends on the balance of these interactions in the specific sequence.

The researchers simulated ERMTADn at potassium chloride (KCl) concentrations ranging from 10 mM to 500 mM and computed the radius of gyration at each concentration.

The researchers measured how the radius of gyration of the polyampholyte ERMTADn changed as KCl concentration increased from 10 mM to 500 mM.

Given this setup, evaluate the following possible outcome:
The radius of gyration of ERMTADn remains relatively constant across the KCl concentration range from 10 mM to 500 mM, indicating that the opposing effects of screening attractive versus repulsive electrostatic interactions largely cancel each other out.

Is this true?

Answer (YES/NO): NO